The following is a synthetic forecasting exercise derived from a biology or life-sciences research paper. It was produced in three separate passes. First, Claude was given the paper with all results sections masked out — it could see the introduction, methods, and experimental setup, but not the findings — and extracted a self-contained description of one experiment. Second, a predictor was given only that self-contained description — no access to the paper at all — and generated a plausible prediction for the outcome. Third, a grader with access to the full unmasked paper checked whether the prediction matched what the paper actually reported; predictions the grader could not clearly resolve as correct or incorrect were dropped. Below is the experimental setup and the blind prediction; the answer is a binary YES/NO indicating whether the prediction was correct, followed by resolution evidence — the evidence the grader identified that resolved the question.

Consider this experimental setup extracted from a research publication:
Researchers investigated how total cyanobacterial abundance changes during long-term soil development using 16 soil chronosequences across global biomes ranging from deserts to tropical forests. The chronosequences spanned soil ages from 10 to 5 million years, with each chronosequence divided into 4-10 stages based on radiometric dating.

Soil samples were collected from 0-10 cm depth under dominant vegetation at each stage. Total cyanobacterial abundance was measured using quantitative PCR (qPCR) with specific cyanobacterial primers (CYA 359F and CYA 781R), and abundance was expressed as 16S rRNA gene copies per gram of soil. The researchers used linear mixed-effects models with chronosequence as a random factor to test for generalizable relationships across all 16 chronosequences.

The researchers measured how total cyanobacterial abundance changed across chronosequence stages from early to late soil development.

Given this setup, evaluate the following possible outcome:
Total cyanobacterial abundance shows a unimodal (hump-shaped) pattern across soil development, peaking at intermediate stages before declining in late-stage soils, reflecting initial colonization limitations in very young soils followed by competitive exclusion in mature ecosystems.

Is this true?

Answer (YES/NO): NO